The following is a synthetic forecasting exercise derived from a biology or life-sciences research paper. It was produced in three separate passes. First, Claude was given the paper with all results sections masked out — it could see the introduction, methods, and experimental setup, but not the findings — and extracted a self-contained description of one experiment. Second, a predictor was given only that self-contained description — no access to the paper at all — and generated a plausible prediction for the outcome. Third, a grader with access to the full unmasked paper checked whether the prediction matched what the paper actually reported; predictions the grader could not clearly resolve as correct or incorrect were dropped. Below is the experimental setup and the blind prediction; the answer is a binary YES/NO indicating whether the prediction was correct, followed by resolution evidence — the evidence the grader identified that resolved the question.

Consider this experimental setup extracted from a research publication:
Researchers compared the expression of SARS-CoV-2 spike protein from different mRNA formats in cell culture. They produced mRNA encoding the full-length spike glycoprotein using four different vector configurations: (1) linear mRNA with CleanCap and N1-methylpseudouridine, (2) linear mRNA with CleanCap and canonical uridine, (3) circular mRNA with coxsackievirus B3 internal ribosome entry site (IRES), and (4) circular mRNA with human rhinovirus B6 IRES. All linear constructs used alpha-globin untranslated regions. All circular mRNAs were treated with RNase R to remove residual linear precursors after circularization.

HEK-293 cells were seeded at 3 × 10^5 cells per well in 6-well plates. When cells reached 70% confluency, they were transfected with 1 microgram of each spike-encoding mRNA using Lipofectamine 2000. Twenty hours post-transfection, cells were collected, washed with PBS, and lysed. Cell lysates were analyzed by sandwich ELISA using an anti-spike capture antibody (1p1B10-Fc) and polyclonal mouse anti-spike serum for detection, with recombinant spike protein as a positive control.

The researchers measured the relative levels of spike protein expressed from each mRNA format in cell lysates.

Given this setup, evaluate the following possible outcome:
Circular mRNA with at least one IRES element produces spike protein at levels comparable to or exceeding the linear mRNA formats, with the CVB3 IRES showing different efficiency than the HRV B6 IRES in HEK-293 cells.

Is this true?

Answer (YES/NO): YES